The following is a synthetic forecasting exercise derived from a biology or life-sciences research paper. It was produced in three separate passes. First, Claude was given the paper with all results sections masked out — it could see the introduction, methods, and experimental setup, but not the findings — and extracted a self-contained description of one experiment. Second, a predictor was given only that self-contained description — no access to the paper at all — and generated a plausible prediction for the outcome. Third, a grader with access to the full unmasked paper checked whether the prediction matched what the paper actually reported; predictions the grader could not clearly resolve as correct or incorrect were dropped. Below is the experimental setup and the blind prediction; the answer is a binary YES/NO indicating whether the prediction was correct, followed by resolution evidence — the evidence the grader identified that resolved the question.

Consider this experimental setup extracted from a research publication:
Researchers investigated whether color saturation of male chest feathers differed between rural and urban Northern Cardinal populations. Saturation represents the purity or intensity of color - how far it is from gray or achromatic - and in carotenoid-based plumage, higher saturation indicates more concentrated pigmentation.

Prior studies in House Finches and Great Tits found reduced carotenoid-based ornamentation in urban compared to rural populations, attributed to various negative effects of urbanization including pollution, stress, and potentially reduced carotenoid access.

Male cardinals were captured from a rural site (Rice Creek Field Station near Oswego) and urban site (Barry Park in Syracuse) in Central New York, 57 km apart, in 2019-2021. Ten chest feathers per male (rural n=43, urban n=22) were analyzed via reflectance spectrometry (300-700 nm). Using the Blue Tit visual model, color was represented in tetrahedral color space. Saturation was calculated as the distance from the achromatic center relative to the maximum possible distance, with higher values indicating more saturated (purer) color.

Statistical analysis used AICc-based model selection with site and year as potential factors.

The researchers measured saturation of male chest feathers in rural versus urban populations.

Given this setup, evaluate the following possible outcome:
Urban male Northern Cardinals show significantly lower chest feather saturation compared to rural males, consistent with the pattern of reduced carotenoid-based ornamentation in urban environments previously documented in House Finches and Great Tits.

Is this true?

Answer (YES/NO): NO